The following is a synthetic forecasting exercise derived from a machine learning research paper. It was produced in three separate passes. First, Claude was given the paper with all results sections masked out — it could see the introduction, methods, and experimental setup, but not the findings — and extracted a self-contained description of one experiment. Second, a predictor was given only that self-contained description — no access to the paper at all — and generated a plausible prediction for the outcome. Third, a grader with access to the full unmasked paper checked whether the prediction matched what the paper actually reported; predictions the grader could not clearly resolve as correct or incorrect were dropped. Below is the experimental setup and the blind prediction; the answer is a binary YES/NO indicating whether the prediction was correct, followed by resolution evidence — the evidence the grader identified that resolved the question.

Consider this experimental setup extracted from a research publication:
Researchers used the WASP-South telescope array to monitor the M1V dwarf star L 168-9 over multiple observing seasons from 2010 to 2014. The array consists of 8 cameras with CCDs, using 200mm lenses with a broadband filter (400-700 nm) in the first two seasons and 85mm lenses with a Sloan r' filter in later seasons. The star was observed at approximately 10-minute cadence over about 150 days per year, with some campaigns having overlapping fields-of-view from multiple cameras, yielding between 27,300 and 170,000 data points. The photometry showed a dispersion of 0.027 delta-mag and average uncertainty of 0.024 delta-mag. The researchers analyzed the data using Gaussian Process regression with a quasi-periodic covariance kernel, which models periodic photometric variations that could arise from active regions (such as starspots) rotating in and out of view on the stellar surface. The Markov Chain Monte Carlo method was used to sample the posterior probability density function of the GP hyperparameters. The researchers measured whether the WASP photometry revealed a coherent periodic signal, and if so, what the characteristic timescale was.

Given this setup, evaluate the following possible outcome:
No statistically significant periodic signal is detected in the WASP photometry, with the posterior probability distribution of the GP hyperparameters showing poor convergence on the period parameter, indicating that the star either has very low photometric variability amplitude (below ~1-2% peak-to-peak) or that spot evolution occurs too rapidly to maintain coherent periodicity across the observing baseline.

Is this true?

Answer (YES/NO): NO